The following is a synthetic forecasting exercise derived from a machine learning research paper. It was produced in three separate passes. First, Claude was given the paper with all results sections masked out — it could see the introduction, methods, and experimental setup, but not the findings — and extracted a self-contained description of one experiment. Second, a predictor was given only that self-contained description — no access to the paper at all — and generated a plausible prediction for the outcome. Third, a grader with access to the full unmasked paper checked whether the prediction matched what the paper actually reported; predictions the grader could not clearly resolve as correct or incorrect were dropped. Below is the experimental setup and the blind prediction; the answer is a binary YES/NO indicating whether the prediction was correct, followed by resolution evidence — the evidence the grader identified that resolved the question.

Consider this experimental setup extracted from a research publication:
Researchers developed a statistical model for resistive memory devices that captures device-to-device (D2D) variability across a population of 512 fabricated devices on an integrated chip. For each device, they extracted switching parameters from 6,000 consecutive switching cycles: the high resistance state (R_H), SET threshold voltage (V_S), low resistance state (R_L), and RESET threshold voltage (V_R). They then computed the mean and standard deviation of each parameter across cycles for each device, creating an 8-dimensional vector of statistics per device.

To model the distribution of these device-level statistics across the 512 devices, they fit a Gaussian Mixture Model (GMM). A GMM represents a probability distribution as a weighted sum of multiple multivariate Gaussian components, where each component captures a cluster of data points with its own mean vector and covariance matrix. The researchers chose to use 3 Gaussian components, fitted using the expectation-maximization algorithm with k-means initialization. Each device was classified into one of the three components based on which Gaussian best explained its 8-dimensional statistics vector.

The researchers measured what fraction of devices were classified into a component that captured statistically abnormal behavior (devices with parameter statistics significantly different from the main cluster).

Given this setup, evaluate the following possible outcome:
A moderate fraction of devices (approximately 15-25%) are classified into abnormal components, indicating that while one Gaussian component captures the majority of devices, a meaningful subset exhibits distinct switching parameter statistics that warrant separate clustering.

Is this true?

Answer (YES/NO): NO